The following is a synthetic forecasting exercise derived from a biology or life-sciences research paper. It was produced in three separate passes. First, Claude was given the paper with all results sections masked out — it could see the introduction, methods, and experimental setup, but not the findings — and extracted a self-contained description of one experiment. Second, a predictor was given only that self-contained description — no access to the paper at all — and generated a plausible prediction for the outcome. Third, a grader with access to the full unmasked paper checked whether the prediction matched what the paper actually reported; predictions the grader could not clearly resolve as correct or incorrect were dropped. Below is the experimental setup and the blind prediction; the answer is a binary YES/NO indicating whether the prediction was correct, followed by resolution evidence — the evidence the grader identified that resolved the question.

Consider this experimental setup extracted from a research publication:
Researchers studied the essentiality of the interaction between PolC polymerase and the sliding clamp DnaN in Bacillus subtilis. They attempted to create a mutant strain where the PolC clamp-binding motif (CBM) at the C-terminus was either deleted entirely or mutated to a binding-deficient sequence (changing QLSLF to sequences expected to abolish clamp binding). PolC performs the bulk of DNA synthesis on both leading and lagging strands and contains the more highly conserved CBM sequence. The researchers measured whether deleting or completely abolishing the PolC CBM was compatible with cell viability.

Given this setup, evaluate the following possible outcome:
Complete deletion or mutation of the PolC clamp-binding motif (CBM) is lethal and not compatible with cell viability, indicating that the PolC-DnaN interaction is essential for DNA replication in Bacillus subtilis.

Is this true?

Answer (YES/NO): YES